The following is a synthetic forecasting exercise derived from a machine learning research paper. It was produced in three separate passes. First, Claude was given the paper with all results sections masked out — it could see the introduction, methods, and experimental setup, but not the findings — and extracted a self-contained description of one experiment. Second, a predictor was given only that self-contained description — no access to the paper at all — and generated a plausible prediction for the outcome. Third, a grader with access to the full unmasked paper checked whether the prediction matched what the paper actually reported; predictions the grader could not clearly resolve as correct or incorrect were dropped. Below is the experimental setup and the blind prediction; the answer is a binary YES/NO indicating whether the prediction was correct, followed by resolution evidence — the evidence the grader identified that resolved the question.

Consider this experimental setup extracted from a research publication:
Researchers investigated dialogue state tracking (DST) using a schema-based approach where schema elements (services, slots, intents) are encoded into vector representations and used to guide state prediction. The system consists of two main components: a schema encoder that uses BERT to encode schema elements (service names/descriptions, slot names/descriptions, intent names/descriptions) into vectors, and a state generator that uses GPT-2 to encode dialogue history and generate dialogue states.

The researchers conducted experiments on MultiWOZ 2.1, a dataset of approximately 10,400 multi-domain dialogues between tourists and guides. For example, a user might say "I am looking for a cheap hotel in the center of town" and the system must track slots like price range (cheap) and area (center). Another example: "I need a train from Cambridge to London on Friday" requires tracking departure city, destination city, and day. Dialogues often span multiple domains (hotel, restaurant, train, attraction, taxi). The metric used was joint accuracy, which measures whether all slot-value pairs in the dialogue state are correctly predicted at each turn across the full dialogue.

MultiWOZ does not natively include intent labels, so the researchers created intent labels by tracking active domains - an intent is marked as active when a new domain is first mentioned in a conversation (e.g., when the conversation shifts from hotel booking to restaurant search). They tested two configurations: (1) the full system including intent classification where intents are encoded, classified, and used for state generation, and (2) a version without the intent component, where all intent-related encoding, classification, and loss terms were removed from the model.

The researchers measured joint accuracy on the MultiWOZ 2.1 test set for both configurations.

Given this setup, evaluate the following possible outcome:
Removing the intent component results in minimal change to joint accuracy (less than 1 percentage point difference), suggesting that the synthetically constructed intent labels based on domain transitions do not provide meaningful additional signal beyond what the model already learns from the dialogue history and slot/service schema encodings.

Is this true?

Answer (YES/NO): NO